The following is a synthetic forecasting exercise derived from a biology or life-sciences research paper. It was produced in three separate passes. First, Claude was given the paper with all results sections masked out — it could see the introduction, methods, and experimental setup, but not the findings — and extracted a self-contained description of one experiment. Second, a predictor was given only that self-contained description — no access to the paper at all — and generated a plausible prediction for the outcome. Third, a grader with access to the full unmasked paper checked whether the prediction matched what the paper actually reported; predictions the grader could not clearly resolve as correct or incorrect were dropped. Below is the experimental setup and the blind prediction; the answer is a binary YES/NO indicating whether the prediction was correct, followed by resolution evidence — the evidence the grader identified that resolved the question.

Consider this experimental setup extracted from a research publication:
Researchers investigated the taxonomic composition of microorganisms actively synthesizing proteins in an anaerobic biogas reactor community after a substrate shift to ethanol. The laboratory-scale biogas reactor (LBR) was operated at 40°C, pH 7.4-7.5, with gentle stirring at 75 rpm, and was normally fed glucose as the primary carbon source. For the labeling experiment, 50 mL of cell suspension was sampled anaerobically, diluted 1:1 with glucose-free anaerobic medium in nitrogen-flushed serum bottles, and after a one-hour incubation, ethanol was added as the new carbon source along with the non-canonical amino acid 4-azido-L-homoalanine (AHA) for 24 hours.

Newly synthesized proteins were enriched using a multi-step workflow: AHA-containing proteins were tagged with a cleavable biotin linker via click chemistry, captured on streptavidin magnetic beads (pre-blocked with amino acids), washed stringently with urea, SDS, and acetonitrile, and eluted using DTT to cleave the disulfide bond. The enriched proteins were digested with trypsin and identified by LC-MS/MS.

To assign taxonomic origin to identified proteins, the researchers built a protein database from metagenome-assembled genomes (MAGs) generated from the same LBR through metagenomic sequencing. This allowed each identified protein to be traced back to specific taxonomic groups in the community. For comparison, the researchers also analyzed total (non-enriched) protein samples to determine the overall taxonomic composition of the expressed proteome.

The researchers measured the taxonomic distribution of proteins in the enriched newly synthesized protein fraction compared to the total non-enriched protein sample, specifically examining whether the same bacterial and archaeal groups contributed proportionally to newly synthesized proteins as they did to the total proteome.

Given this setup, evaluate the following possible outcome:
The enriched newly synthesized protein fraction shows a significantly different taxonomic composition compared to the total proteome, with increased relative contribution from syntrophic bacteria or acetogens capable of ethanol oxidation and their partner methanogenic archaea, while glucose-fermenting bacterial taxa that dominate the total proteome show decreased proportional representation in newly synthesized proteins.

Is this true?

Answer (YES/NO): NO